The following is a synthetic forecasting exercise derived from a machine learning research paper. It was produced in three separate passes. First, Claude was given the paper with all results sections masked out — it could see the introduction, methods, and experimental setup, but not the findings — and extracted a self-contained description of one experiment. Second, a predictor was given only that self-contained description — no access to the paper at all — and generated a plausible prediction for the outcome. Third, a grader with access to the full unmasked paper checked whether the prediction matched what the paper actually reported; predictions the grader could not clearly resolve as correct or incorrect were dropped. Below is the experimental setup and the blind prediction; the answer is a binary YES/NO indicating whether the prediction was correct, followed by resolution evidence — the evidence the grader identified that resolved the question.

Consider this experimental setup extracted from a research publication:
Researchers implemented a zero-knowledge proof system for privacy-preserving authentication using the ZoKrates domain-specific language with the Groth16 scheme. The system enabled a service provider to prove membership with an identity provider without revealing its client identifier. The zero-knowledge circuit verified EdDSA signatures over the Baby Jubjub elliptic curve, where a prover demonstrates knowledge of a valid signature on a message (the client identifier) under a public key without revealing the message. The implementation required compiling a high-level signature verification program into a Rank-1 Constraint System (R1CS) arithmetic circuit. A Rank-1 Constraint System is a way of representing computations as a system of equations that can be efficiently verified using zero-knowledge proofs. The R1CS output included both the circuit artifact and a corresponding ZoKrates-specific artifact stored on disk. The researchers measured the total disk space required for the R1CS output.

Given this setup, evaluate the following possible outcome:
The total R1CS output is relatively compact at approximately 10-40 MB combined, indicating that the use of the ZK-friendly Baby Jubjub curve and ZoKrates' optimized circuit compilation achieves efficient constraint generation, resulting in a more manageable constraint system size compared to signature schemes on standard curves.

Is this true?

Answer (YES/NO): NO